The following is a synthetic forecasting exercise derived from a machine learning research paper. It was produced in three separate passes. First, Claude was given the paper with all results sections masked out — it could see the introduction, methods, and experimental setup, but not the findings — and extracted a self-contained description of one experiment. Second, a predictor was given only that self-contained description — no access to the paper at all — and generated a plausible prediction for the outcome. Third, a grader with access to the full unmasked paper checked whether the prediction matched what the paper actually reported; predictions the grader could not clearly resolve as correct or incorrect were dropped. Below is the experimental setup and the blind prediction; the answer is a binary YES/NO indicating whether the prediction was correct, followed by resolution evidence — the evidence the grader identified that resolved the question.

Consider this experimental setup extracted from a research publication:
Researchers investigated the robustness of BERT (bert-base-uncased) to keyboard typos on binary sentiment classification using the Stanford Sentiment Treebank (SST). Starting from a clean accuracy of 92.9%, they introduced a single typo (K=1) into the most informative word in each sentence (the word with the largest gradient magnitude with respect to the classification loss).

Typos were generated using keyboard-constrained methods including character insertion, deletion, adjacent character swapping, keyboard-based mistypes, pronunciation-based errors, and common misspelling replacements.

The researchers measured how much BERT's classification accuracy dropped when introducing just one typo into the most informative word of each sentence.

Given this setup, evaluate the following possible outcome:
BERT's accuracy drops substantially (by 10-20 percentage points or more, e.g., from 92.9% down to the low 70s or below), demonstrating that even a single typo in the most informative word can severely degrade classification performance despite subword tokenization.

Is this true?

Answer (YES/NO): YES